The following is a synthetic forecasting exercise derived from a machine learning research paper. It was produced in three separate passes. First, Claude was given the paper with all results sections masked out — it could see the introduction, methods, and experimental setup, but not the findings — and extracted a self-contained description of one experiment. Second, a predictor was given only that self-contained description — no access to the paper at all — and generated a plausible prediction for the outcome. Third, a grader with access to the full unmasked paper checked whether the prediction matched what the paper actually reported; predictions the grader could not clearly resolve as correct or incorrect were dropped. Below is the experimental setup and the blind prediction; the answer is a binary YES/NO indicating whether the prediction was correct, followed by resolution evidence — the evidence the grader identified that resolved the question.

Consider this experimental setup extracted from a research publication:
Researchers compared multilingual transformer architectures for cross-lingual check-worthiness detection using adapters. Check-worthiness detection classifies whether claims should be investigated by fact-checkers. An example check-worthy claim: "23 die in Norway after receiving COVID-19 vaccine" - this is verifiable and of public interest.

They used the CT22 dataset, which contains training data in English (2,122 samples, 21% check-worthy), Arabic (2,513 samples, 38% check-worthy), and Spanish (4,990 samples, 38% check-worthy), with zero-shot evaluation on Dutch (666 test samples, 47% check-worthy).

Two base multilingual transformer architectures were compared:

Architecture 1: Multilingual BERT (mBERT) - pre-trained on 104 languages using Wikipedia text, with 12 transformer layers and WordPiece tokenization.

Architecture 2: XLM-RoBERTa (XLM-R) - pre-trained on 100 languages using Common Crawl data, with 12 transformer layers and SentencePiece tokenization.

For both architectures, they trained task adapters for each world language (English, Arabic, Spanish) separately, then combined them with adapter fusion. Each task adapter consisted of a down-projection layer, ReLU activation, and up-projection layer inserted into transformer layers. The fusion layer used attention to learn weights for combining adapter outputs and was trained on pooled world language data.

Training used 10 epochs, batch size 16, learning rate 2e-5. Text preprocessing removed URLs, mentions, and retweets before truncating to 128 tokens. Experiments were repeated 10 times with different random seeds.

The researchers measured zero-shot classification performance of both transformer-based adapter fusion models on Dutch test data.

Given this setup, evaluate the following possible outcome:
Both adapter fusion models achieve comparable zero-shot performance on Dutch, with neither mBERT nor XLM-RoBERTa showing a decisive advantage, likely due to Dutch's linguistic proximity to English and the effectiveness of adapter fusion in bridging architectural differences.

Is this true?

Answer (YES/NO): YES